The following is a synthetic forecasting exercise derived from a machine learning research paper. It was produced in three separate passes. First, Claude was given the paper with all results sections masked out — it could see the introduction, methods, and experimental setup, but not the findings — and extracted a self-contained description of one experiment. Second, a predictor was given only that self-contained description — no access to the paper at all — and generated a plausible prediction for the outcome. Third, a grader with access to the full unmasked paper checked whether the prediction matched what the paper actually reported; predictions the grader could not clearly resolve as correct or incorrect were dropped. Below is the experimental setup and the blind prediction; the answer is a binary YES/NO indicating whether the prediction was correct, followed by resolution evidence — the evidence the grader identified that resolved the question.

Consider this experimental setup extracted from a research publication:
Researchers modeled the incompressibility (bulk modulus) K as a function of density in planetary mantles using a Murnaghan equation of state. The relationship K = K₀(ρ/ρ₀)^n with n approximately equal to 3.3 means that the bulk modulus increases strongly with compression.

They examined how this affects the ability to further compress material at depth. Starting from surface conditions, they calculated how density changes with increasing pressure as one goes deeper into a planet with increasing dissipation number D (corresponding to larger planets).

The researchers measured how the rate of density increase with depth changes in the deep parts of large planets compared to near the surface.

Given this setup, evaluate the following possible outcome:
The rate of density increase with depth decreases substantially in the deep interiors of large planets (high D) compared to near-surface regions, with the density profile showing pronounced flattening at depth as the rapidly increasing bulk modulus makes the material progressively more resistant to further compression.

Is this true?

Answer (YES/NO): YES